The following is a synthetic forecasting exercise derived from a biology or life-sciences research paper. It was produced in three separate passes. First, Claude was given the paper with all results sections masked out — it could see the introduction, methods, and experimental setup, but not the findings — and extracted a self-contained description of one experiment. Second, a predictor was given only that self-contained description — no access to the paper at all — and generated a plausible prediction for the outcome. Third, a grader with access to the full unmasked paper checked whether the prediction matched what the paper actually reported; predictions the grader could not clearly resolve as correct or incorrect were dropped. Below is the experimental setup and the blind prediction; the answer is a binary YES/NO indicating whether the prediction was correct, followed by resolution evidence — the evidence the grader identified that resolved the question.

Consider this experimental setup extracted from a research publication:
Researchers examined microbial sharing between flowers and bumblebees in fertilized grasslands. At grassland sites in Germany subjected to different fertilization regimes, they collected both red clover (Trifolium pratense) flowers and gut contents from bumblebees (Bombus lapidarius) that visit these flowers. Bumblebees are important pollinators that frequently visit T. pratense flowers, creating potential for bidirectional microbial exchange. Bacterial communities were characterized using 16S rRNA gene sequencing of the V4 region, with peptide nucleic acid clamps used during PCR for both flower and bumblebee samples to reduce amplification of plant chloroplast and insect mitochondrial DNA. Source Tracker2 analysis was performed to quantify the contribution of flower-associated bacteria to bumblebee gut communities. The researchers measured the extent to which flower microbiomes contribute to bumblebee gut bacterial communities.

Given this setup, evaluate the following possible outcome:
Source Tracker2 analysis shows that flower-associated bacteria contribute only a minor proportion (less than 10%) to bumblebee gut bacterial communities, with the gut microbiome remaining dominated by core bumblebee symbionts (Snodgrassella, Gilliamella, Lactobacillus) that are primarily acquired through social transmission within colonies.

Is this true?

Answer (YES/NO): NO